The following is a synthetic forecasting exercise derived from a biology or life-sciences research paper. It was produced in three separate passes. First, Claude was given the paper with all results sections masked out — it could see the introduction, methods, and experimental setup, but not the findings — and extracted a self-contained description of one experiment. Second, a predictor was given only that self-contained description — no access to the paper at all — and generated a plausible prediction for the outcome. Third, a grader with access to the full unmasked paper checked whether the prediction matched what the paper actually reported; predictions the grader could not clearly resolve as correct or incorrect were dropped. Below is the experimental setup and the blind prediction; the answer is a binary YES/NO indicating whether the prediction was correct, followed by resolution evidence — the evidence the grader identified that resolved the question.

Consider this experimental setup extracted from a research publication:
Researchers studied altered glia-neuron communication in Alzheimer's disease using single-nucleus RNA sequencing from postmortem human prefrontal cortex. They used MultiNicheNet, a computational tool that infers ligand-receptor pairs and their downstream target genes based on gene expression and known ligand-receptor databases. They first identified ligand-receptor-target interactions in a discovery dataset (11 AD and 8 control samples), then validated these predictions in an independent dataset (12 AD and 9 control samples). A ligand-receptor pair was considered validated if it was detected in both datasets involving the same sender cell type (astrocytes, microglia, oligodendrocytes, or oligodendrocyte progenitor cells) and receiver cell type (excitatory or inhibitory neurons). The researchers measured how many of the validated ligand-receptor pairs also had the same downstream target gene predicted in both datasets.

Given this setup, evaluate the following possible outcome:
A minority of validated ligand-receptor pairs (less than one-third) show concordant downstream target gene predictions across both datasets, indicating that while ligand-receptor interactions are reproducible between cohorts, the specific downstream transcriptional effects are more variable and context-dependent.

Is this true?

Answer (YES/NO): NO